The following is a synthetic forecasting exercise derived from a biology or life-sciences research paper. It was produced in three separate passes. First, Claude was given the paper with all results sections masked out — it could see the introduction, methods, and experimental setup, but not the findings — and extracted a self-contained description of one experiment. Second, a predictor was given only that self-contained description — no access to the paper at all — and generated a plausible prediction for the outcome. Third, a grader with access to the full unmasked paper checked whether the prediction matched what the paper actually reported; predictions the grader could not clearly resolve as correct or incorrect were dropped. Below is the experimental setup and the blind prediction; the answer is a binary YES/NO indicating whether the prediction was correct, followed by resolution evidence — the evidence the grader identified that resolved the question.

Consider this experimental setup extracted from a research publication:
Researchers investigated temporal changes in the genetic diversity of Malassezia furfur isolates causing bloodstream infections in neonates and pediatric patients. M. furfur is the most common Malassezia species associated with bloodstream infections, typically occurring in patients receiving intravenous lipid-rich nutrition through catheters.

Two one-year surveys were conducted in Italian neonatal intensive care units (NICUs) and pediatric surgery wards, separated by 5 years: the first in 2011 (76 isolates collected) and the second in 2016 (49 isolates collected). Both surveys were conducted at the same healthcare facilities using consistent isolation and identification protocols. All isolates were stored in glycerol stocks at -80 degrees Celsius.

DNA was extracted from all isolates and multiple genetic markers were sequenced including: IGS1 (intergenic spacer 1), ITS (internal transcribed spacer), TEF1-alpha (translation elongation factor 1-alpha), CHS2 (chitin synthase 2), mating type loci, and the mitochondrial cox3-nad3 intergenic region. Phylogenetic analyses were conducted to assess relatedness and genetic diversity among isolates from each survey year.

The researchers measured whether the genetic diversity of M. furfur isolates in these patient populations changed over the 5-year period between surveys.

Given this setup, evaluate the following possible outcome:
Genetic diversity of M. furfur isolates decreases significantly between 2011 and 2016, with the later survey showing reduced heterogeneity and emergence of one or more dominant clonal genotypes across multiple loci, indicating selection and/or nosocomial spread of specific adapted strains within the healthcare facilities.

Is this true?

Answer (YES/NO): YES